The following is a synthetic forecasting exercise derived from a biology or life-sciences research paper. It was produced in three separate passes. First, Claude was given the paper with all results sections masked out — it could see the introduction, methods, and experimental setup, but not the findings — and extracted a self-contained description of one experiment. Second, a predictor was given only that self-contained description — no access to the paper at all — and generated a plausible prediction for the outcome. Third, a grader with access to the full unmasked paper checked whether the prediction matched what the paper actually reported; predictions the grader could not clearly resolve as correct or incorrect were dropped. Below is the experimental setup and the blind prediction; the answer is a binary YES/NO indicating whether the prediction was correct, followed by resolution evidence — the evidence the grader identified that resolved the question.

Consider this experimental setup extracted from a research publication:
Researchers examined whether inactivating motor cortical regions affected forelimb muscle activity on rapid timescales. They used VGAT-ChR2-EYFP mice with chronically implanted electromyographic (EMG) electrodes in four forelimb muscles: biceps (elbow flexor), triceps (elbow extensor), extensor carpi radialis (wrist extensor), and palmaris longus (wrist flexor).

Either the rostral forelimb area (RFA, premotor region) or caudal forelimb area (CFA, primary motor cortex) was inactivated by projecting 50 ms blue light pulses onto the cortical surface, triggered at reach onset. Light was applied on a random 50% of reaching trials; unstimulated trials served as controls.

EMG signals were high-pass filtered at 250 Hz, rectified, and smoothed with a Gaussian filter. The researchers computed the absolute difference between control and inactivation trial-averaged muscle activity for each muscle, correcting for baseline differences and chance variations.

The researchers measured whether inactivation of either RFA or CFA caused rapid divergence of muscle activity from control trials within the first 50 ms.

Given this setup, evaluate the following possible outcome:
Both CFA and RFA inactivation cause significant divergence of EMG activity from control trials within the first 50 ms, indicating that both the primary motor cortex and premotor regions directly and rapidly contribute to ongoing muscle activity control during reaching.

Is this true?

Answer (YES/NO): YES